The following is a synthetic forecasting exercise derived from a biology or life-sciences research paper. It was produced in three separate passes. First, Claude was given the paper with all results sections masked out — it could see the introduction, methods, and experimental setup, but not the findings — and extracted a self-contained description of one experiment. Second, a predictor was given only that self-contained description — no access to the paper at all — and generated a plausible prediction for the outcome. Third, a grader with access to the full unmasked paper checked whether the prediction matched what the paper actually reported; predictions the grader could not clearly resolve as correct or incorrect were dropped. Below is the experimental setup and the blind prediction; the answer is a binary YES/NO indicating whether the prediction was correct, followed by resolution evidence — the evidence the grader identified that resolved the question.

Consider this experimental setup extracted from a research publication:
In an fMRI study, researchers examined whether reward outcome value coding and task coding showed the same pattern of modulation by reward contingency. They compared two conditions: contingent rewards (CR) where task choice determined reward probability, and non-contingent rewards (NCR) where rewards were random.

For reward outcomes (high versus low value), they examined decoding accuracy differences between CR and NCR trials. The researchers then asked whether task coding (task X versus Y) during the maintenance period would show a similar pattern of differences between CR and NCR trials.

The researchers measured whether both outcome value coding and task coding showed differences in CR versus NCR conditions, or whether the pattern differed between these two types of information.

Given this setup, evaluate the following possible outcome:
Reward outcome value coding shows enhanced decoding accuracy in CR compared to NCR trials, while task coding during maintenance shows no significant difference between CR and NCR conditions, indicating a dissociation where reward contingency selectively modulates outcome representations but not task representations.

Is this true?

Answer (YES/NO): YES